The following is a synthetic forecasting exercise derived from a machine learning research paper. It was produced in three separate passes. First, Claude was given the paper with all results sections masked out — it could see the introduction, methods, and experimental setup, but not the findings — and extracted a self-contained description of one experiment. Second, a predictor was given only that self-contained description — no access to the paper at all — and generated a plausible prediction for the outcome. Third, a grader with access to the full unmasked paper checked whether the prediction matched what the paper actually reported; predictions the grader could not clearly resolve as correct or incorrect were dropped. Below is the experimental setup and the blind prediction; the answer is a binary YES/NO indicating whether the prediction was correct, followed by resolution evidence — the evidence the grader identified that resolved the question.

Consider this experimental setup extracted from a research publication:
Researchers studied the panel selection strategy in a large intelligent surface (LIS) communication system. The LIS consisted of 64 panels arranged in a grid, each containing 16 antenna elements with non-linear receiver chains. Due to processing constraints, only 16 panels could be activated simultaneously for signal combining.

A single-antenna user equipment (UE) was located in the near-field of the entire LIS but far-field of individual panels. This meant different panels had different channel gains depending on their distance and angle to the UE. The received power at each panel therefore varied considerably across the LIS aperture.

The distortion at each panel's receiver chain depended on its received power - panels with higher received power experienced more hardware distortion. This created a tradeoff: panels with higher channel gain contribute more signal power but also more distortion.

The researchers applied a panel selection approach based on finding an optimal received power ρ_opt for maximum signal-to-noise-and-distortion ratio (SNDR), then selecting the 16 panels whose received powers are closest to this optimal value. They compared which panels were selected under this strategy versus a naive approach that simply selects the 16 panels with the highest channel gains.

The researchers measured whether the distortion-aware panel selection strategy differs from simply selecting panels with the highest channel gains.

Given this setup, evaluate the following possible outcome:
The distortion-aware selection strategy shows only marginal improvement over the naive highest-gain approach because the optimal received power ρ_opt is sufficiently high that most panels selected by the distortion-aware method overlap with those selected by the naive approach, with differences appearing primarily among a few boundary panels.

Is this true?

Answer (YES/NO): NO